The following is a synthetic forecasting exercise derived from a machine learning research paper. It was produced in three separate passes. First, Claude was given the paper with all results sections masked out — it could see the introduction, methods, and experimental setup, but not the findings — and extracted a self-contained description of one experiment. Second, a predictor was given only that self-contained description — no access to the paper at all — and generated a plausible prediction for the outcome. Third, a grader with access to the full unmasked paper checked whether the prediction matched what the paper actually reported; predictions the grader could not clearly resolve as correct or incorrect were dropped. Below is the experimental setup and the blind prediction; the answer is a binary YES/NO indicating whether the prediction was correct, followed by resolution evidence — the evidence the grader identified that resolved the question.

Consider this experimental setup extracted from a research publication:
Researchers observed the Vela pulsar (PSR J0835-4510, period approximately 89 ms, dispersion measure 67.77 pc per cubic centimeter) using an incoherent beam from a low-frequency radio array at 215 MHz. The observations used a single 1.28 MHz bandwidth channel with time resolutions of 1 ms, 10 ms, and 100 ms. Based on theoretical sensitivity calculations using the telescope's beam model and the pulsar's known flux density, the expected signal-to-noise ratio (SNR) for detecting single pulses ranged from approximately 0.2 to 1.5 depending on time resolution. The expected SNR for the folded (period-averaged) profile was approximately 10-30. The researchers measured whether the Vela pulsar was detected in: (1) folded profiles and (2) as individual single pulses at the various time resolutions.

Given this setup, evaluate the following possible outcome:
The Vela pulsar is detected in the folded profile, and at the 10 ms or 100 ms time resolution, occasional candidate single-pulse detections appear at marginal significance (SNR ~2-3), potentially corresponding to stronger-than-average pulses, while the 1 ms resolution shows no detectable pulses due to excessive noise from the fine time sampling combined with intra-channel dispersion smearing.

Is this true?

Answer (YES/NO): NO